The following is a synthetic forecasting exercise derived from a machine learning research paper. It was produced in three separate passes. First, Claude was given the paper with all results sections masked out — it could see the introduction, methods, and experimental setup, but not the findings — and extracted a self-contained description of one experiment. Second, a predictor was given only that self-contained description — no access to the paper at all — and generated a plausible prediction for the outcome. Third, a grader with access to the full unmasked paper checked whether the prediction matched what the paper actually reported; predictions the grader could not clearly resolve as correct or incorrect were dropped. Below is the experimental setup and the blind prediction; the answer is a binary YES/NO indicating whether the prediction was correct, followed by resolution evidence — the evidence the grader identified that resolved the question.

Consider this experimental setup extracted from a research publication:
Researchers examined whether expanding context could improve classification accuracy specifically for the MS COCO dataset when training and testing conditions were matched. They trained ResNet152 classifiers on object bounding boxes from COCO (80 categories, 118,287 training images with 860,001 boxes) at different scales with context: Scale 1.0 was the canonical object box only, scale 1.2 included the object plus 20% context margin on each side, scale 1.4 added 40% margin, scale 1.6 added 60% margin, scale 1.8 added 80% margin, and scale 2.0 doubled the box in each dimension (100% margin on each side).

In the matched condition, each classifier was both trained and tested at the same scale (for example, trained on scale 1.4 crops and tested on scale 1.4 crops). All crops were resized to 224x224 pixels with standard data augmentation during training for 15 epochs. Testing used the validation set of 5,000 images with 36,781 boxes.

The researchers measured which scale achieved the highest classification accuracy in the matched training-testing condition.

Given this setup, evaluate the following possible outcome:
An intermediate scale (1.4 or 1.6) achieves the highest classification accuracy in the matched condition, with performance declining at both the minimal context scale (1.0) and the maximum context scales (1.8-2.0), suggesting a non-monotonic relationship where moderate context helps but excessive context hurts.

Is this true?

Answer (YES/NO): NO